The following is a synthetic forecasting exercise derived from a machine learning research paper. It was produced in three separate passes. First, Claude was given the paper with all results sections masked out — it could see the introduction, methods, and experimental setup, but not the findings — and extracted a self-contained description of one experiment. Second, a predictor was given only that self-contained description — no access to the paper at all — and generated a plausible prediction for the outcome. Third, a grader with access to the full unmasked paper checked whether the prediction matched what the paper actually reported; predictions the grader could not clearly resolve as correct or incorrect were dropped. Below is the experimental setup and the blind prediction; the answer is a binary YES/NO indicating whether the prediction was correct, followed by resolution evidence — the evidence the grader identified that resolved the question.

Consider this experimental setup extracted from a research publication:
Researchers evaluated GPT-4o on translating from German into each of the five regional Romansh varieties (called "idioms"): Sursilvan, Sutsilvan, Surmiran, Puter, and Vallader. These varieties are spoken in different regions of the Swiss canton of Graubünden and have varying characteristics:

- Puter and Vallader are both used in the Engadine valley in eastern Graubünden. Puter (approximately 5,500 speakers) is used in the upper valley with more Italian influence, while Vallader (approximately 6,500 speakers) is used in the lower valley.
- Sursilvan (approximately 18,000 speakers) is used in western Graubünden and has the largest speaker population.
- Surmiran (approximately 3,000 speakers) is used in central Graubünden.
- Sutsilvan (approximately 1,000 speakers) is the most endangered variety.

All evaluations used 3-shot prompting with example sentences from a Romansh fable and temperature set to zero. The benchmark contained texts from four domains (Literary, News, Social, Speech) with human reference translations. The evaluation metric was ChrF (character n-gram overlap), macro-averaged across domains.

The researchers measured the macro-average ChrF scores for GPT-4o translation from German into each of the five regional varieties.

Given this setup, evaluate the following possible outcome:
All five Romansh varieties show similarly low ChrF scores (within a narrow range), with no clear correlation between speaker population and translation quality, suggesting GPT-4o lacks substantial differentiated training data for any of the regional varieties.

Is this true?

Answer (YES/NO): NO